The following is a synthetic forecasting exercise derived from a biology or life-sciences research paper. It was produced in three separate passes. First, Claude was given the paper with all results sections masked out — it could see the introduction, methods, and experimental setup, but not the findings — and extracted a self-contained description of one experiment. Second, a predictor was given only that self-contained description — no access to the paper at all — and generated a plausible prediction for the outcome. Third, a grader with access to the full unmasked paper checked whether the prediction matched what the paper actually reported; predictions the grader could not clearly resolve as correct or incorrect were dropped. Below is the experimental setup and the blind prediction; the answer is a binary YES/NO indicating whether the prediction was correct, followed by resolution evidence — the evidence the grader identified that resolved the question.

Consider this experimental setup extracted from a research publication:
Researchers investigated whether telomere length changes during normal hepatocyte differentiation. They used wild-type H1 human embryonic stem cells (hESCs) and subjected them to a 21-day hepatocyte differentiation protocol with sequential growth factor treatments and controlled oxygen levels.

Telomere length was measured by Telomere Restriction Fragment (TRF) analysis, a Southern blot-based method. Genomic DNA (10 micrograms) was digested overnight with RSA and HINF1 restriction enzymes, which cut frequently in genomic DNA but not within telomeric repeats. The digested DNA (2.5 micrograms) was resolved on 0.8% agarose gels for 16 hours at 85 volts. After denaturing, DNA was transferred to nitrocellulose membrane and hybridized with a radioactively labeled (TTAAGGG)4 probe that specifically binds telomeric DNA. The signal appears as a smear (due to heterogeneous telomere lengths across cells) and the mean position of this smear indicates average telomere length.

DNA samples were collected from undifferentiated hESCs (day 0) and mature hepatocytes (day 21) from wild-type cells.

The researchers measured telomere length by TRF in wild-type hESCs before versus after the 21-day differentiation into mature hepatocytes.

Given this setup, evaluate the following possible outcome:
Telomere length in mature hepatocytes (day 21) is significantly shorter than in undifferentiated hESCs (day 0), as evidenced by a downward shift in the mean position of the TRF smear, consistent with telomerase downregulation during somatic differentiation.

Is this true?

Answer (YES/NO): NO